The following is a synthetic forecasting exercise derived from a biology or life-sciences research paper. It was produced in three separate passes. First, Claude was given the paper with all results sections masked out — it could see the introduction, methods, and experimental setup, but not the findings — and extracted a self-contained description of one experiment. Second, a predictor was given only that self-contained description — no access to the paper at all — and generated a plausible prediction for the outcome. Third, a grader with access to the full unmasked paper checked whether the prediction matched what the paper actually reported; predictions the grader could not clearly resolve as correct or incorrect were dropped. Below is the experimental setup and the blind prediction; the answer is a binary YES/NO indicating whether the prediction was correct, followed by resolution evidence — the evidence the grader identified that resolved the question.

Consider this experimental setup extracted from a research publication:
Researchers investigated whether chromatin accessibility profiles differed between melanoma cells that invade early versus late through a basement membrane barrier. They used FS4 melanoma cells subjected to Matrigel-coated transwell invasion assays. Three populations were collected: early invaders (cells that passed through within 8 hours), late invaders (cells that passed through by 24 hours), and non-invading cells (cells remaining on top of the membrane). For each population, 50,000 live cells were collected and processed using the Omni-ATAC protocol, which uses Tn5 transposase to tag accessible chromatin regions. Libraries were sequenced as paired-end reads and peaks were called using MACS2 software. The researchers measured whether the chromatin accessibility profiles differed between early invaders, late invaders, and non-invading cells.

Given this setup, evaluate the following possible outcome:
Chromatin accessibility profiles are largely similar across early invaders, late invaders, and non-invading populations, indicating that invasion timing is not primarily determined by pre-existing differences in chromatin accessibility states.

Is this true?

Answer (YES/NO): YES